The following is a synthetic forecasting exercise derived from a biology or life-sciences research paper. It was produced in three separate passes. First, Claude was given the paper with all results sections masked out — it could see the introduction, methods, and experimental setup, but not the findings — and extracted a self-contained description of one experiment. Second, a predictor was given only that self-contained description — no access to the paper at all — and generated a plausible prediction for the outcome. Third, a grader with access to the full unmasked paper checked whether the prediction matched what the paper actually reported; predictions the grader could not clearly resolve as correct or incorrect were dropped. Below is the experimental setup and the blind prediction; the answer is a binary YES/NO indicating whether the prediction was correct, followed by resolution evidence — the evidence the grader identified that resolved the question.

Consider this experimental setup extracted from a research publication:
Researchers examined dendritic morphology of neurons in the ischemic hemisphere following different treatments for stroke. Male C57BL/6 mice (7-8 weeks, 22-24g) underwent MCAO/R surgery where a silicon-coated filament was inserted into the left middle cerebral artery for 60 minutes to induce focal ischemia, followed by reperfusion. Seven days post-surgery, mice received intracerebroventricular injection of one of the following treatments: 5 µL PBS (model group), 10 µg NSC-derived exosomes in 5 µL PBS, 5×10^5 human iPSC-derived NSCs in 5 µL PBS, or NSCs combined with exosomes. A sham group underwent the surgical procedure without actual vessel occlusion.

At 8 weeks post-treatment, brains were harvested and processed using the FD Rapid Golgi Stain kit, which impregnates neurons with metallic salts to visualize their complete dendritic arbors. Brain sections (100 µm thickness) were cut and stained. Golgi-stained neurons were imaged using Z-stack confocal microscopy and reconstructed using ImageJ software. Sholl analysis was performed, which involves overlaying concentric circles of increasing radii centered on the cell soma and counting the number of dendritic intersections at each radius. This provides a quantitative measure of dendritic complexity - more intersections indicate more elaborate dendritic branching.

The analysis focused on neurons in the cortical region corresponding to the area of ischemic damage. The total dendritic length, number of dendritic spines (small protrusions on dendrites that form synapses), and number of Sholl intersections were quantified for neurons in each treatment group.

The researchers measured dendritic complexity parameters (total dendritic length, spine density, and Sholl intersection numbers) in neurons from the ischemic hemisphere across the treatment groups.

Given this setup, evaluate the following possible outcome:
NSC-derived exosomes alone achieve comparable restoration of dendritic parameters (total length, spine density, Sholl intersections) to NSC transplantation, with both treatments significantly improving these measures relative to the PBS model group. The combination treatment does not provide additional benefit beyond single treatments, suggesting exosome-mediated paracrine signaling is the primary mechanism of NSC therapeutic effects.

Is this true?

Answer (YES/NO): NO